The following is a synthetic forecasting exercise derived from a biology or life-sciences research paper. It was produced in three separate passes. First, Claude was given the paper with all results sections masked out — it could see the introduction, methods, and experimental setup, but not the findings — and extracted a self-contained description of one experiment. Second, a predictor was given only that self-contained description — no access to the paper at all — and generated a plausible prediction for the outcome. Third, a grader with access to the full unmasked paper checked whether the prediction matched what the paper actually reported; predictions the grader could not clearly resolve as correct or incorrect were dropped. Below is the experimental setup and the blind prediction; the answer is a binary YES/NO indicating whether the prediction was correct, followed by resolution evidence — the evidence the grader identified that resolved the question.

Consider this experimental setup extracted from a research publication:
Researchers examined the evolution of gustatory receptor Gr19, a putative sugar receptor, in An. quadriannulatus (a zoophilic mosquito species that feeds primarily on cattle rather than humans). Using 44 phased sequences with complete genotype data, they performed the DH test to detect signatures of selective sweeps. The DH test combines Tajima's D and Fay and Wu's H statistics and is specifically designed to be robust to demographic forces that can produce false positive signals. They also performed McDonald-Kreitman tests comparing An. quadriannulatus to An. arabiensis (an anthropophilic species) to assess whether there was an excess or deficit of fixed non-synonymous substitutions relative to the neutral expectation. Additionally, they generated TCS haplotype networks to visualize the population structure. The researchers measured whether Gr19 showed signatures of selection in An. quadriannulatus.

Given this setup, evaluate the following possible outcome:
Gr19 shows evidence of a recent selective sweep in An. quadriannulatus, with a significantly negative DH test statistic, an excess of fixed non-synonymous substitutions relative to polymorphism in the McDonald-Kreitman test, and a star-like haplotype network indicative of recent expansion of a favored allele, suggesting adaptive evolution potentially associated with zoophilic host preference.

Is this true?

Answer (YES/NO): NO